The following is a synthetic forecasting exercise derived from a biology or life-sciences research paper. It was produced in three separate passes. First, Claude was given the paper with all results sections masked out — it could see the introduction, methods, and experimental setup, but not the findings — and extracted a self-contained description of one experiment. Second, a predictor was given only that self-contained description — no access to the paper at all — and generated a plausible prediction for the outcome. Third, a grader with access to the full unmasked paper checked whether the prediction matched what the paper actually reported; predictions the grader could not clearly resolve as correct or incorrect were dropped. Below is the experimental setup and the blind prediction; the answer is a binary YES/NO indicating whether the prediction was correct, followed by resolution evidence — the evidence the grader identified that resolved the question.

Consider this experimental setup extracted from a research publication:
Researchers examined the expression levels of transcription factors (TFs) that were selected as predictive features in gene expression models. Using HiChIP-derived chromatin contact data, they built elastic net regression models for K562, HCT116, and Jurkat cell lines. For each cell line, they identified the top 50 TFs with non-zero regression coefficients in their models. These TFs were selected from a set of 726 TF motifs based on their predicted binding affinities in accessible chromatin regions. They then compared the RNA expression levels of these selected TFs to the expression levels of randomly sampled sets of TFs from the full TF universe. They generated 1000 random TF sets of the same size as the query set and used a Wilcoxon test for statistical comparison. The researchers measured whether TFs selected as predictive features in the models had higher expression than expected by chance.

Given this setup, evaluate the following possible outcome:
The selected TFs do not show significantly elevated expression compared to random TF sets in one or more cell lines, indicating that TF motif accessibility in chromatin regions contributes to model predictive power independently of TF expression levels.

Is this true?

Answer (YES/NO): NO